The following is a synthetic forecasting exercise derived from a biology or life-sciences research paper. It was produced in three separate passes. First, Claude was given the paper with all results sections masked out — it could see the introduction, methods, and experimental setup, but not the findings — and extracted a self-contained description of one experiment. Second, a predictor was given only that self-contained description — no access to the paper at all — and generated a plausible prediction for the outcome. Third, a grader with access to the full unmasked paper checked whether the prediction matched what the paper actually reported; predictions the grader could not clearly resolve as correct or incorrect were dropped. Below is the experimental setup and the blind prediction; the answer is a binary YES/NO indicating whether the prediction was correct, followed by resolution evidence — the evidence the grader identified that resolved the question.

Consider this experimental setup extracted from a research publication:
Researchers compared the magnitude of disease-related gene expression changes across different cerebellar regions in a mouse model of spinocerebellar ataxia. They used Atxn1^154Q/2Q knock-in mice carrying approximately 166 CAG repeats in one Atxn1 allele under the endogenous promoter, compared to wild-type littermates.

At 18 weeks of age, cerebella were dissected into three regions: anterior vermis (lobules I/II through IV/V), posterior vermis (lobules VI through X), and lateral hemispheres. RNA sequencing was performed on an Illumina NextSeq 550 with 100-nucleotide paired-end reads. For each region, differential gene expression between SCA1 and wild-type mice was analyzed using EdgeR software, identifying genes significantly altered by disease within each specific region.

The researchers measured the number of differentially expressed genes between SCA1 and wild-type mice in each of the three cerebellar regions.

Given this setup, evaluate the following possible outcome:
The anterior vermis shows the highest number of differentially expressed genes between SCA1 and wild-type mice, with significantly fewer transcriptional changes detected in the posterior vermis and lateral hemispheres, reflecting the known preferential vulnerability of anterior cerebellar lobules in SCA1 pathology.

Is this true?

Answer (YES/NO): NO